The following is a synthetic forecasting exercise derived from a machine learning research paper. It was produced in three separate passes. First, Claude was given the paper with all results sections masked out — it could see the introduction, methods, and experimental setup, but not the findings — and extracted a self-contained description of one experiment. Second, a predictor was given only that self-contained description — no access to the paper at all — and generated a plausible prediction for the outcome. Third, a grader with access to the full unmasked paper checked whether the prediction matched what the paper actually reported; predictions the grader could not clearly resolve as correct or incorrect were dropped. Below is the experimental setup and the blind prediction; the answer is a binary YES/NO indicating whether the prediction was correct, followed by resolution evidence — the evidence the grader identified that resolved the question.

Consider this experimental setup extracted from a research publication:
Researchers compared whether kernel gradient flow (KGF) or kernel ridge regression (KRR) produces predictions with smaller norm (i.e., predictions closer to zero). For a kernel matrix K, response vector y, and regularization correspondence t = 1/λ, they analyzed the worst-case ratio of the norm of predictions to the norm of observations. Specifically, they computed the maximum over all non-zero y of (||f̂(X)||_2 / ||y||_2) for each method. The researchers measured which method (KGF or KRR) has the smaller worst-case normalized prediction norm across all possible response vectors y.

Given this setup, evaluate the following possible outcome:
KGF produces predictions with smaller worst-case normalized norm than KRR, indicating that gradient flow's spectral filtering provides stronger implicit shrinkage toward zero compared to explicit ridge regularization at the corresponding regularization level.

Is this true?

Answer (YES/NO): NO